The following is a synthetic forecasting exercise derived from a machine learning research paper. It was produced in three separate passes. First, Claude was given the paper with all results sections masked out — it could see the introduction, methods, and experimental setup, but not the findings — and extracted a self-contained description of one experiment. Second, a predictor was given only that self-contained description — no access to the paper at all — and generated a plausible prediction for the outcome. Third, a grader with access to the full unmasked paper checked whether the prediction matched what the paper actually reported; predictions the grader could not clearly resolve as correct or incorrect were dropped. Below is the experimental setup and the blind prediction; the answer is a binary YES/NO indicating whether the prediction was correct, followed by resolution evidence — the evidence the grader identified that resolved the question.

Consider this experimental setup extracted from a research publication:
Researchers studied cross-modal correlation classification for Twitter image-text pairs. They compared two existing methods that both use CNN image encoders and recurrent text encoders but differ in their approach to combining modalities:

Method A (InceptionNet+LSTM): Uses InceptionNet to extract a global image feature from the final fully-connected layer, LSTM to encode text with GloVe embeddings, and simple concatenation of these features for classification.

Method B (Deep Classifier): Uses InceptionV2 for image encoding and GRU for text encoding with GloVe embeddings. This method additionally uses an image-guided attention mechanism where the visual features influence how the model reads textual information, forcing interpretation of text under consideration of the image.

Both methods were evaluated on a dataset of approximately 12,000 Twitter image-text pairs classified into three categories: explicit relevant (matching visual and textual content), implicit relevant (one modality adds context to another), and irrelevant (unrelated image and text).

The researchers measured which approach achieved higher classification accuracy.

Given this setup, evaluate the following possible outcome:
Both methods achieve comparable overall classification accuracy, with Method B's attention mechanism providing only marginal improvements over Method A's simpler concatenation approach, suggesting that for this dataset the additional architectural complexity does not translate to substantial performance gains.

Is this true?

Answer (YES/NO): NO